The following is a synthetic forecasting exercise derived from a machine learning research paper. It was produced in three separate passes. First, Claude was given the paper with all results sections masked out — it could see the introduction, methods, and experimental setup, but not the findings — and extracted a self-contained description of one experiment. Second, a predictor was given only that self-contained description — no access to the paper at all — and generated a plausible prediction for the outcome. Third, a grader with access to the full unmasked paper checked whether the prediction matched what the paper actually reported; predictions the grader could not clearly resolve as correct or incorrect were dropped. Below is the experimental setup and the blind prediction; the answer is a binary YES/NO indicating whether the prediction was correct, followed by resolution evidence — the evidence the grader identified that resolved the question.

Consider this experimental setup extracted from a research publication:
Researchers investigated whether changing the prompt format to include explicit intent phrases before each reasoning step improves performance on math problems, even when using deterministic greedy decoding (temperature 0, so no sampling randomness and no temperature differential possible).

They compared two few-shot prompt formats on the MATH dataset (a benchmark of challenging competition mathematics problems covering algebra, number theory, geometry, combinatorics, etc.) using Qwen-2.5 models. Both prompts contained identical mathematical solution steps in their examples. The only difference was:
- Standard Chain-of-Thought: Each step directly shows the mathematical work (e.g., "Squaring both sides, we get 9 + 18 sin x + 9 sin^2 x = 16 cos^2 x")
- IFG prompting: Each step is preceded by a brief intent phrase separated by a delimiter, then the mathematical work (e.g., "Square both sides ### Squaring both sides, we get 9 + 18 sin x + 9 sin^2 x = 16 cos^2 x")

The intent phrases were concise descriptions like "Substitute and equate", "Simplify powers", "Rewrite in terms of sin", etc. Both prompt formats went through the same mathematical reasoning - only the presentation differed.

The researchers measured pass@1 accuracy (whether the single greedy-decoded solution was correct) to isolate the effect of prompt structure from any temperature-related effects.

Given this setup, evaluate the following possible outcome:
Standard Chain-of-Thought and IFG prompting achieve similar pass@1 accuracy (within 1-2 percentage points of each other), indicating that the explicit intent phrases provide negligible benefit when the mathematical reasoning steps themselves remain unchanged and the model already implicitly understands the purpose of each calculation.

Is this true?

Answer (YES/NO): NO